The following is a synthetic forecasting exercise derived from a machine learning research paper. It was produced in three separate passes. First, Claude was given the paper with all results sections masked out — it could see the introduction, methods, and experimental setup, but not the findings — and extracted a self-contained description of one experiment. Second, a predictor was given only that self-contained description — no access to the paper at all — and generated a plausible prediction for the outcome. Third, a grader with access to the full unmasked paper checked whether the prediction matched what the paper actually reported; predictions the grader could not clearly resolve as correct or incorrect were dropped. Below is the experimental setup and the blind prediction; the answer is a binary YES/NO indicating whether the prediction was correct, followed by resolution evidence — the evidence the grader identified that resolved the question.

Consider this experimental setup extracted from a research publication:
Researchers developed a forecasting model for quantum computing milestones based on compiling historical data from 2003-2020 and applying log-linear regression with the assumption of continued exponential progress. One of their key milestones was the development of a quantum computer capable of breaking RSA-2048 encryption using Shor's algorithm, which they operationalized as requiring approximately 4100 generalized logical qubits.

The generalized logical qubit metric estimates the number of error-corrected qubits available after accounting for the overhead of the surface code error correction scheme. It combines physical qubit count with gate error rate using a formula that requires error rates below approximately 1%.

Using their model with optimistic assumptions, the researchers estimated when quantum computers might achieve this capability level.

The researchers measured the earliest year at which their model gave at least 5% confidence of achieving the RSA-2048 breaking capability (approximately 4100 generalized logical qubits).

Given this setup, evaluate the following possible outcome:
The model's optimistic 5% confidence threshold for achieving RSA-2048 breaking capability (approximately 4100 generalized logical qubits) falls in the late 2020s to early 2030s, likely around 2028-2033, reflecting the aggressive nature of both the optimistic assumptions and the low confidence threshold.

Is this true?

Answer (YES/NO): NO